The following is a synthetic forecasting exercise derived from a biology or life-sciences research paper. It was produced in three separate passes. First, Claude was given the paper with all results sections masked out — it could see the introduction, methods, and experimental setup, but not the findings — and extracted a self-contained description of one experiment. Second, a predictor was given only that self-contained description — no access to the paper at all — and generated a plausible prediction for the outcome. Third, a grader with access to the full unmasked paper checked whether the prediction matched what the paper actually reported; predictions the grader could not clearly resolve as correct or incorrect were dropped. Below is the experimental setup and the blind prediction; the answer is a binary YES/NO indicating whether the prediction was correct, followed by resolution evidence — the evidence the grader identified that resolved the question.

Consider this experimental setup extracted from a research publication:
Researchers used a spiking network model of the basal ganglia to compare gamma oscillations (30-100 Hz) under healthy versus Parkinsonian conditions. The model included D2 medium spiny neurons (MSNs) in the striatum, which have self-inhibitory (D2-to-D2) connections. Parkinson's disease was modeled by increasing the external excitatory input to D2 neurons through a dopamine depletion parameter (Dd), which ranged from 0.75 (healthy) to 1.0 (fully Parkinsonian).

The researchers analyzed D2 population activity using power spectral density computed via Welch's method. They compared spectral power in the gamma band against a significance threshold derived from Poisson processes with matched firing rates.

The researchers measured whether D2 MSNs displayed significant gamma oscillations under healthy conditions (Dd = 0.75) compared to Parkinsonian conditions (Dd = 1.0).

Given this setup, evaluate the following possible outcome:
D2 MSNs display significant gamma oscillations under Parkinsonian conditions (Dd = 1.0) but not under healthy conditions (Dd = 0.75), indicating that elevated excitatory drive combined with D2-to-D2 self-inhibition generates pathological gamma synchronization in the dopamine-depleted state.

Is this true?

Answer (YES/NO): YES